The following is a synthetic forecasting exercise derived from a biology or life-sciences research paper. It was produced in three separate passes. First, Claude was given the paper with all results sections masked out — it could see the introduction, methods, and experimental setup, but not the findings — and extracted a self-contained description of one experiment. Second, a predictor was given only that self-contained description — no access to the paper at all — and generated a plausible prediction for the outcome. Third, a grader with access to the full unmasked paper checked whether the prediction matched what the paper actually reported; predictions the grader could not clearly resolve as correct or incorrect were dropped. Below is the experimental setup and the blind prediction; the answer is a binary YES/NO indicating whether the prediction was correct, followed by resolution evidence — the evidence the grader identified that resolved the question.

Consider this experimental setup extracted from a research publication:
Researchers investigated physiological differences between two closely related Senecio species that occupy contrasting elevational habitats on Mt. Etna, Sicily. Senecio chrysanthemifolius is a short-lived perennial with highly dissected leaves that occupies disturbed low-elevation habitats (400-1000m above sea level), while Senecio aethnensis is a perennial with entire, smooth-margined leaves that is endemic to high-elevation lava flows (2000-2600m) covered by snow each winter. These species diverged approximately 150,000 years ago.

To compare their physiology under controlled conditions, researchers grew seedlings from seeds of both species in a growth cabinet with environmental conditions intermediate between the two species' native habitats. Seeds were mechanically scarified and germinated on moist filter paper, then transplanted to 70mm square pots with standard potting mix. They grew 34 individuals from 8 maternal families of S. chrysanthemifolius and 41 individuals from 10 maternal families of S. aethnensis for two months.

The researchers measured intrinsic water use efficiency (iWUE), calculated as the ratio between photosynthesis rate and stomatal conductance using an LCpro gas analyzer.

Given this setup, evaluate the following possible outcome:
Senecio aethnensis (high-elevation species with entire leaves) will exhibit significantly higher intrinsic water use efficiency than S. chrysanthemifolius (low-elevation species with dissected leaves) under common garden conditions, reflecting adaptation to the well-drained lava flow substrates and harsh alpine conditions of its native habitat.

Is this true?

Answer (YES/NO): NO